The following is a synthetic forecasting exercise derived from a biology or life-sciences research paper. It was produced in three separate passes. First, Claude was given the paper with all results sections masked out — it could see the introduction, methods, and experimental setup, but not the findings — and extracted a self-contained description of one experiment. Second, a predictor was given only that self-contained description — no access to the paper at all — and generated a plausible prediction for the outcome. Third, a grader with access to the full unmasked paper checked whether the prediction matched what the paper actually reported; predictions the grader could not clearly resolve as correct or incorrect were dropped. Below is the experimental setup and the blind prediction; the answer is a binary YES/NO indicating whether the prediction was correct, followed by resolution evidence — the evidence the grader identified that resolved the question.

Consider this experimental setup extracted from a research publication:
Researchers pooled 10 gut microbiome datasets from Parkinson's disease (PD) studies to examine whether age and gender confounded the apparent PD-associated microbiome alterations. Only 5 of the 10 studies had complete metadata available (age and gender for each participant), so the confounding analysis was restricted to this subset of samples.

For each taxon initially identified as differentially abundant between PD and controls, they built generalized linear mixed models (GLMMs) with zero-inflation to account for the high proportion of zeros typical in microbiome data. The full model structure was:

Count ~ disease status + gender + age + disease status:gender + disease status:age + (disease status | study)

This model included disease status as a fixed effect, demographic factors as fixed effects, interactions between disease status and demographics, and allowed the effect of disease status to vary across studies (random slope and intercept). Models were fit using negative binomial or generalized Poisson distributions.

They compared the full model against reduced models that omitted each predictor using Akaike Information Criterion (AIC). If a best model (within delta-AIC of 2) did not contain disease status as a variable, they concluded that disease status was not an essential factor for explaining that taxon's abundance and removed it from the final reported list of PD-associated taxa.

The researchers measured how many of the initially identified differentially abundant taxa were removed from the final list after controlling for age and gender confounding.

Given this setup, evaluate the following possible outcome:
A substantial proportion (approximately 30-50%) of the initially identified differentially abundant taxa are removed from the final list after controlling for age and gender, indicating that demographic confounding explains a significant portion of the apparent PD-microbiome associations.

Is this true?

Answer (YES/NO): NO